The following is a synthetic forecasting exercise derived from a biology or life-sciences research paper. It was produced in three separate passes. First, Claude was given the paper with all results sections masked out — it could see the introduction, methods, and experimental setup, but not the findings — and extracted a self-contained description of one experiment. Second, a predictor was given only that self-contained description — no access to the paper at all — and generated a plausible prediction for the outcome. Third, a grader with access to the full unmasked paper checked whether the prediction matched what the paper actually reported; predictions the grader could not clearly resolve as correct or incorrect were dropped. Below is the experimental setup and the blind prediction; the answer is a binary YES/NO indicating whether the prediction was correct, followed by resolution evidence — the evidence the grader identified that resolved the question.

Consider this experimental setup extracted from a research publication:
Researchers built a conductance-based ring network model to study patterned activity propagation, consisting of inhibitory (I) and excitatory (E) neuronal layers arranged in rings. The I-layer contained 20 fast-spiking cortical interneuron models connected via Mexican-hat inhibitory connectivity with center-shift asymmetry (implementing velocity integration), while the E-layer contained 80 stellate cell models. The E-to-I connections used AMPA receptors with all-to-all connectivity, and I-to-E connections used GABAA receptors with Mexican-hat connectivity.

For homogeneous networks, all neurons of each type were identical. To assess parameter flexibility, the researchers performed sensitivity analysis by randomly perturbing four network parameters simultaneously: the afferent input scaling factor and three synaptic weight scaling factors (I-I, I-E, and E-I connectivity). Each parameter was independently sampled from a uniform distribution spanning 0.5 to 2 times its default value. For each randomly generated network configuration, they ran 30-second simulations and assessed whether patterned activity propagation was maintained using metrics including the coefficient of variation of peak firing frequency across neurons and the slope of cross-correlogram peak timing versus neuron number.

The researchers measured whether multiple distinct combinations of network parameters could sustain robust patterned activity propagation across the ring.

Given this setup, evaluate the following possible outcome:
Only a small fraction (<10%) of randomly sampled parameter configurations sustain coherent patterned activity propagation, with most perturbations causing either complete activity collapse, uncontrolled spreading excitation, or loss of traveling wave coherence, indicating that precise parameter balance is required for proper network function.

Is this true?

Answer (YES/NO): NO